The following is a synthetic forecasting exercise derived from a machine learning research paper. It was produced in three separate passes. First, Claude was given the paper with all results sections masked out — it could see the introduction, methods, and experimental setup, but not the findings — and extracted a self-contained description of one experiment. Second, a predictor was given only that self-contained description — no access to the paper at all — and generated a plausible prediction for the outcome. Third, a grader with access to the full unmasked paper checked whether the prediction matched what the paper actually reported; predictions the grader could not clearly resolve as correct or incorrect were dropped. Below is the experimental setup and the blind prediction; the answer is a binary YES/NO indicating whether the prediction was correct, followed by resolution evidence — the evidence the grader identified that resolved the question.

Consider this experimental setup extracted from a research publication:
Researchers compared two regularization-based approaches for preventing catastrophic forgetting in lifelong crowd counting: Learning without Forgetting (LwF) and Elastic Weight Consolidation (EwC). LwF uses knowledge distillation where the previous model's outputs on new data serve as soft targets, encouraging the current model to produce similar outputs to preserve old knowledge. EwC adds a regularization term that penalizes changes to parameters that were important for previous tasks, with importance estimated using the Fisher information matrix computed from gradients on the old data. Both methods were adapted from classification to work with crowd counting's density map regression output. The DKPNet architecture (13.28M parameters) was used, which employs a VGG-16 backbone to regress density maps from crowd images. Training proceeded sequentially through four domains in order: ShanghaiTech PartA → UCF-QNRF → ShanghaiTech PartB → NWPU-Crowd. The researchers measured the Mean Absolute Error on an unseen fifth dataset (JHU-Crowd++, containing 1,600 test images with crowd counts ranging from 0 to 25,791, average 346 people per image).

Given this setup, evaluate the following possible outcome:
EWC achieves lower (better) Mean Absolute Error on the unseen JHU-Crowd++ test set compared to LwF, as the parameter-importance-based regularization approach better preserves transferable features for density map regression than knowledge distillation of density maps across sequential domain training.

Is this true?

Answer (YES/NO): YES